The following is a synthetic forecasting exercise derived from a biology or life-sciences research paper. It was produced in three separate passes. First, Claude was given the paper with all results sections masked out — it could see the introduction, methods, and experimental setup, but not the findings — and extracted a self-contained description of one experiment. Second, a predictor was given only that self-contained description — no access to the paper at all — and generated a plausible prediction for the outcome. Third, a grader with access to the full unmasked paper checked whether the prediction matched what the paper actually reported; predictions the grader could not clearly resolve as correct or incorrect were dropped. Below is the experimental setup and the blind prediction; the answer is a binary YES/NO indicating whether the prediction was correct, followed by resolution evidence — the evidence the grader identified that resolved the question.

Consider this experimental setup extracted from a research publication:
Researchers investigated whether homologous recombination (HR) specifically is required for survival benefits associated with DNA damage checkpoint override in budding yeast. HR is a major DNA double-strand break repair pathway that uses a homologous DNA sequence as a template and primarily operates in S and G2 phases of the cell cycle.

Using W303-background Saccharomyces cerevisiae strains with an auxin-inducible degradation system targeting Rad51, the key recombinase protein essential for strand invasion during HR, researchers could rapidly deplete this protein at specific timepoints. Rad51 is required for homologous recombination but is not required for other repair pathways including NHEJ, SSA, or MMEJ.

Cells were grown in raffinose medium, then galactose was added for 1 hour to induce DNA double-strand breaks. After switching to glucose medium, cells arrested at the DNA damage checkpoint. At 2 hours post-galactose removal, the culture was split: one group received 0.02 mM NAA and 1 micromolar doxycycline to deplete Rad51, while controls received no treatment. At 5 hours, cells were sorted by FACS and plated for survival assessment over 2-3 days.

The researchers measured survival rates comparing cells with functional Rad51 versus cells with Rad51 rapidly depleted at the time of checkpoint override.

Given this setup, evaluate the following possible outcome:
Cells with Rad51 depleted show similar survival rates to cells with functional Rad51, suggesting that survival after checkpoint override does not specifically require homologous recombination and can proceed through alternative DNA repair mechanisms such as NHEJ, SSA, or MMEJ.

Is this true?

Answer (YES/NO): YES